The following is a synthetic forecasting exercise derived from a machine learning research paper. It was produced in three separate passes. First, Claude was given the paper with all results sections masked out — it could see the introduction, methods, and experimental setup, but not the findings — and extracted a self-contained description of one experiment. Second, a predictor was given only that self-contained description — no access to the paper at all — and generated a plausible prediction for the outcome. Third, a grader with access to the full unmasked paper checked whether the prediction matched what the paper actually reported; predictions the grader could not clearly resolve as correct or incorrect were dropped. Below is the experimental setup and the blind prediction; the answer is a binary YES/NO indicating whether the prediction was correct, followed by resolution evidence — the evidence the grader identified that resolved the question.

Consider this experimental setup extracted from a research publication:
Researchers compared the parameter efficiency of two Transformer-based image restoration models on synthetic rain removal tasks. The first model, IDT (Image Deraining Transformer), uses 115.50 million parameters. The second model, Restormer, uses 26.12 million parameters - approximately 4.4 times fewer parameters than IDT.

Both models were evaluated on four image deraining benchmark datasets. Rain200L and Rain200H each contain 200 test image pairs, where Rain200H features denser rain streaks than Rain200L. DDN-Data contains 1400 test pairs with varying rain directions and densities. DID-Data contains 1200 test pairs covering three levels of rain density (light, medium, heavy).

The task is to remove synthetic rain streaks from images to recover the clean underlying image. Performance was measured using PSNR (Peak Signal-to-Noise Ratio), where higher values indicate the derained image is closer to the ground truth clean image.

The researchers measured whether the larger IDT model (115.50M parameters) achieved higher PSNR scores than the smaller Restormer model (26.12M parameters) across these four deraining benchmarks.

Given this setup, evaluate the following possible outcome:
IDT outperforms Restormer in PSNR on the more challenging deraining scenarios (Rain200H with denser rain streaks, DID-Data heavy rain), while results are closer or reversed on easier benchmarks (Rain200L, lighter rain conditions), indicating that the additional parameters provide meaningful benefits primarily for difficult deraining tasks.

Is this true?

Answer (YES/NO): NO